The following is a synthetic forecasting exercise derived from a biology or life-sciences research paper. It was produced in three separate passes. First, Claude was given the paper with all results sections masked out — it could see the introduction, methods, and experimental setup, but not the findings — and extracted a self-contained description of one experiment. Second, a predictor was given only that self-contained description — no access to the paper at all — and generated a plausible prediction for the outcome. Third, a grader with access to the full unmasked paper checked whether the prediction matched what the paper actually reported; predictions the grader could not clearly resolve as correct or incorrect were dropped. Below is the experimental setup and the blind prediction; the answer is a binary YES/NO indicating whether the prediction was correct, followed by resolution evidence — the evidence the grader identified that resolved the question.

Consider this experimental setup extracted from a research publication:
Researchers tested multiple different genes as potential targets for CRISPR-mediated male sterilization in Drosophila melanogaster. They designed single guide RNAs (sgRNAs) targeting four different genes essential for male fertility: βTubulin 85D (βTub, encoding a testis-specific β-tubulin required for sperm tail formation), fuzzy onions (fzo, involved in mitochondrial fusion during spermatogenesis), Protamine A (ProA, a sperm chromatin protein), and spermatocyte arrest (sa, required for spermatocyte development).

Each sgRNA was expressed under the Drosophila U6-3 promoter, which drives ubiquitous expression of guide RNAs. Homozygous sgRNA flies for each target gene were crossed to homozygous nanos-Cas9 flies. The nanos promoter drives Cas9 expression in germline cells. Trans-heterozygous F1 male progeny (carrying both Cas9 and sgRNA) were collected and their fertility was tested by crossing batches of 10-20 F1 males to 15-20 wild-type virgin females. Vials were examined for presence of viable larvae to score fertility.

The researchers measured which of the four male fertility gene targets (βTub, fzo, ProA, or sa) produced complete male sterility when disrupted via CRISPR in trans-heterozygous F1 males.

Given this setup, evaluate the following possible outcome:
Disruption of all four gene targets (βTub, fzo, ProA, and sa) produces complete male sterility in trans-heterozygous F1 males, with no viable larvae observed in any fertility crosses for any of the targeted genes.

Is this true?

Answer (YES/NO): NO